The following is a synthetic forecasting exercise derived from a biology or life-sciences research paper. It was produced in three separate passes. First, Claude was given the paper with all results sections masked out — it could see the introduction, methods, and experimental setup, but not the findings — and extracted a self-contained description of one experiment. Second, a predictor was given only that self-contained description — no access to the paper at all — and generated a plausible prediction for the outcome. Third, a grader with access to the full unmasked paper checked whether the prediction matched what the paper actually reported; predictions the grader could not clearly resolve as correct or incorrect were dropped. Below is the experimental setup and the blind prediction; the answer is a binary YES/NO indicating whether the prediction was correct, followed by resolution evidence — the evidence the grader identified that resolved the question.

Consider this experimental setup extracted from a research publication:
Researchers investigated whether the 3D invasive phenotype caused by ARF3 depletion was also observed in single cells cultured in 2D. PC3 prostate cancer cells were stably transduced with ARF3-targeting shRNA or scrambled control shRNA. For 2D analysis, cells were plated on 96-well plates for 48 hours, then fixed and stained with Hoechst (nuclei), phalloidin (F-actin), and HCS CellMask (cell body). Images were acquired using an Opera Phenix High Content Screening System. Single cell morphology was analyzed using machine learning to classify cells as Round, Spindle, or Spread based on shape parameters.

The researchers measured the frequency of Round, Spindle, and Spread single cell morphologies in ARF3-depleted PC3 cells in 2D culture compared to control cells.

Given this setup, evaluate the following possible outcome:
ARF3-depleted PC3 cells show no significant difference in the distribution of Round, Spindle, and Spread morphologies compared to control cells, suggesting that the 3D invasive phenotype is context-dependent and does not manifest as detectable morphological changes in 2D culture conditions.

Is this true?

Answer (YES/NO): NO